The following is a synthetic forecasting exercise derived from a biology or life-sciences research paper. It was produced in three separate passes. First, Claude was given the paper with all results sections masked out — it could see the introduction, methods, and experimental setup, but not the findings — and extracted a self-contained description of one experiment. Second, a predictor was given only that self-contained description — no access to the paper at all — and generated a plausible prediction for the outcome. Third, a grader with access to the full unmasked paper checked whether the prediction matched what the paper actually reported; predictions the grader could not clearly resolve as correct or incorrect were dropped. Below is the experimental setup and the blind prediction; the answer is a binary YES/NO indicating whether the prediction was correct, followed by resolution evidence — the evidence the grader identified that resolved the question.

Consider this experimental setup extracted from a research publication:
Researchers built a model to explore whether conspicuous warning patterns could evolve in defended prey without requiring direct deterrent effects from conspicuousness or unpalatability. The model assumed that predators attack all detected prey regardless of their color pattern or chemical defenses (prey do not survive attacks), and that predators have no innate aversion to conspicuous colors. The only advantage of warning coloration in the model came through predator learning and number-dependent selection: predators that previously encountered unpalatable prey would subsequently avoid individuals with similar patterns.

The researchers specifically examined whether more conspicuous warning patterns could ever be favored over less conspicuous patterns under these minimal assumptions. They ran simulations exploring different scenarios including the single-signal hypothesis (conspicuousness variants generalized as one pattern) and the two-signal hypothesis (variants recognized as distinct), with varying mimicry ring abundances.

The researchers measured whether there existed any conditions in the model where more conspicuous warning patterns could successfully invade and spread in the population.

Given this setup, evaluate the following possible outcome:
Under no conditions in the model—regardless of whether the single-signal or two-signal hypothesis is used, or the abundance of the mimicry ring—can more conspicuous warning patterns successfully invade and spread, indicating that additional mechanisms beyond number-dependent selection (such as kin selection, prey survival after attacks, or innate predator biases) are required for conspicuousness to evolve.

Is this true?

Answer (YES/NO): NO